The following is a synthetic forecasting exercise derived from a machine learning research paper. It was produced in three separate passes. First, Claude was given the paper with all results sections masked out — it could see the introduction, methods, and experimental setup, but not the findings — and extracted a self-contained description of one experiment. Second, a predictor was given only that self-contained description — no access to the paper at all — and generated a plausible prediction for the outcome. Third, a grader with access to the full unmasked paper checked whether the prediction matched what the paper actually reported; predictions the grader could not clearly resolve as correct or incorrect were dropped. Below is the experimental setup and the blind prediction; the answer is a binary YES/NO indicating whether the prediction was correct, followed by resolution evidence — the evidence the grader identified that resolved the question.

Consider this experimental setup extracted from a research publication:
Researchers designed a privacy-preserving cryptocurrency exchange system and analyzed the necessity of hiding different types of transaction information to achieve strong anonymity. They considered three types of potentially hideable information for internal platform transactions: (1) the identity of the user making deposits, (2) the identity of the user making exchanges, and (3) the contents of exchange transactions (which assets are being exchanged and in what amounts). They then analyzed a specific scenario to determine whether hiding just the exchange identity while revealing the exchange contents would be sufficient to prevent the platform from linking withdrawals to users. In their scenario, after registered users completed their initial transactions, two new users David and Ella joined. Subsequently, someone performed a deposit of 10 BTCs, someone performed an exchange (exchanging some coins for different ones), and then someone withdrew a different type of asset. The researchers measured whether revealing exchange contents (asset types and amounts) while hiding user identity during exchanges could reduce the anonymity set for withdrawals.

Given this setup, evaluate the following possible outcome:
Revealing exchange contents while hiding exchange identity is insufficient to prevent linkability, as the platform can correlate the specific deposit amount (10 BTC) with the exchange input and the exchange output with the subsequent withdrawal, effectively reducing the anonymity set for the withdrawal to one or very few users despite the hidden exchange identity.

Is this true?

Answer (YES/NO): NO